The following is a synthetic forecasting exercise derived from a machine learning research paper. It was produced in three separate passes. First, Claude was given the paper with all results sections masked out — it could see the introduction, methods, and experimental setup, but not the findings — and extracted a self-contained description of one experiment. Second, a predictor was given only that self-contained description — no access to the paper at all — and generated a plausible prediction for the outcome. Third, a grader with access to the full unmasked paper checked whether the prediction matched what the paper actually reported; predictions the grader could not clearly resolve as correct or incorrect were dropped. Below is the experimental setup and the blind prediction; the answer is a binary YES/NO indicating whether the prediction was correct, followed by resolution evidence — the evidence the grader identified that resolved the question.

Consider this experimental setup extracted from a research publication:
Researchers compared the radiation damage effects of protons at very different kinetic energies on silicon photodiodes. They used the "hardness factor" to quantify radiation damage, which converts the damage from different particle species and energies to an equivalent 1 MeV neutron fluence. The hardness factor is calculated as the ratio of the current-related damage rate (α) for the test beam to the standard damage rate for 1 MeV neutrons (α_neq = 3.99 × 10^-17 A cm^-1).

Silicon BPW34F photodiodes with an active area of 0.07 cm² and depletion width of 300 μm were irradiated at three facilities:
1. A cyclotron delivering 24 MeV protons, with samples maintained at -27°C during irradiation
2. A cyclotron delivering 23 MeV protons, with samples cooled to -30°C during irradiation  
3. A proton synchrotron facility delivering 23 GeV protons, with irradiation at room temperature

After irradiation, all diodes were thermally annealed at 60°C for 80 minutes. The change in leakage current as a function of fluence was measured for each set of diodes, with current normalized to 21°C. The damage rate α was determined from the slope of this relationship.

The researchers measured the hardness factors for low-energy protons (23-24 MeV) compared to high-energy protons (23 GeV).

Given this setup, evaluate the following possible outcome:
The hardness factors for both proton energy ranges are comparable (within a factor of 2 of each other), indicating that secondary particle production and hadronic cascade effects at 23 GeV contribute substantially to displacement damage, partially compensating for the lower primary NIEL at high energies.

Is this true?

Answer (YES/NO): NO